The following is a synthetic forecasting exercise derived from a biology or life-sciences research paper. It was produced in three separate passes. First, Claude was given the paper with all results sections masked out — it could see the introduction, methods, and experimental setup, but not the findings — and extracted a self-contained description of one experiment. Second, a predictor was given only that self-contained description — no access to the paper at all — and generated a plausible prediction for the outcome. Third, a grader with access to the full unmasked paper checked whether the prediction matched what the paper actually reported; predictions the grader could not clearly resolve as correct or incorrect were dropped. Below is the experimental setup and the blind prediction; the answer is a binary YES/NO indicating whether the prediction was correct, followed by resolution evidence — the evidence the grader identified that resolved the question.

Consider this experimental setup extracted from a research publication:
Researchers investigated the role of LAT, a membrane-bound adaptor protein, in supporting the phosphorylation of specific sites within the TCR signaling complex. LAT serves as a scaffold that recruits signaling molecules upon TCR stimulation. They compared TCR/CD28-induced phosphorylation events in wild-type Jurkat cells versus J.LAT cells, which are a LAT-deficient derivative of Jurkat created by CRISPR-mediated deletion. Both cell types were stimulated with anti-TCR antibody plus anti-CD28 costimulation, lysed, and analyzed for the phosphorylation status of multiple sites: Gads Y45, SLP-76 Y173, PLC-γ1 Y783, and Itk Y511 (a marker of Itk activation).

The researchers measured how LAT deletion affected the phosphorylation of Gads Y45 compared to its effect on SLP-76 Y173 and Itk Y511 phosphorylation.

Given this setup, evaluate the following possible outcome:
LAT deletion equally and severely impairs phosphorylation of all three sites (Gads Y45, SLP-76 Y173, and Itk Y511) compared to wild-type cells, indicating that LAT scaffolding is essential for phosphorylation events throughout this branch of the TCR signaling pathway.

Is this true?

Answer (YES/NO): NO